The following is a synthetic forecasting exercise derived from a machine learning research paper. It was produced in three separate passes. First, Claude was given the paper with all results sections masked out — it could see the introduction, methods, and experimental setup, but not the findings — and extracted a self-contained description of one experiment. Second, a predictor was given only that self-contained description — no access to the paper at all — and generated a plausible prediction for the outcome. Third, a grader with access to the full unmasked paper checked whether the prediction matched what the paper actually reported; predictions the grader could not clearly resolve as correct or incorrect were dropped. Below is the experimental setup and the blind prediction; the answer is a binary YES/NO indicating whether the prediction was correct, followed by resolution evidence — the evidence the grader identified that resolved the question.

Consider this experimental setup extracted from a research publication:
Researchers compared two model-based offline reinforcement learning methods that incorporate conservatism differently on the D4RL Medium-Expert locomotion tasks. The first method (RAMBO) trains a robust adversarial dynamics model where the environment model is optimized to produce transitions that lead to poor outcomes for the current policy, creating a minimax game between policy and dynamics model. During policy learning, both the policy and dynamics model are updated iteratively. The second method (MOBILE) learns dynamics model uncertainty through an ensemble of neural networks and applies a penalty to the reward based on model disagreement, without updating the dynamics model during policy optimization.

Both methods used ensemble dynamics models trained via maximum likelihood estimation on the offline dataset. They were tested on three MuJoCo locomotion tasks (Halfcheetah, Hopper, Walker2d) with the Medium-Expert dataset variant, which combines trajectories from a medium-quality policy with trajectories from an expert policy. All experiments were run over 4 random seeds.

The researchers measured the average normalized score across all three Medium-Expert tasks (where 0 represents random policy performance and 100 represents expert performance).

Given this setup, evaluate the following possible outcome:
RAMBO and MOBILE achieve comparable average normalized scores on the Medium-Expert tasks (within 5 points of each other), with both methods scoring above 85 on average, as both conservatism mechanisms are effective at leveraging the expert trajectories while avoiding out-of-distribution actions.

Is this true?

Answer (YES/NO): NO